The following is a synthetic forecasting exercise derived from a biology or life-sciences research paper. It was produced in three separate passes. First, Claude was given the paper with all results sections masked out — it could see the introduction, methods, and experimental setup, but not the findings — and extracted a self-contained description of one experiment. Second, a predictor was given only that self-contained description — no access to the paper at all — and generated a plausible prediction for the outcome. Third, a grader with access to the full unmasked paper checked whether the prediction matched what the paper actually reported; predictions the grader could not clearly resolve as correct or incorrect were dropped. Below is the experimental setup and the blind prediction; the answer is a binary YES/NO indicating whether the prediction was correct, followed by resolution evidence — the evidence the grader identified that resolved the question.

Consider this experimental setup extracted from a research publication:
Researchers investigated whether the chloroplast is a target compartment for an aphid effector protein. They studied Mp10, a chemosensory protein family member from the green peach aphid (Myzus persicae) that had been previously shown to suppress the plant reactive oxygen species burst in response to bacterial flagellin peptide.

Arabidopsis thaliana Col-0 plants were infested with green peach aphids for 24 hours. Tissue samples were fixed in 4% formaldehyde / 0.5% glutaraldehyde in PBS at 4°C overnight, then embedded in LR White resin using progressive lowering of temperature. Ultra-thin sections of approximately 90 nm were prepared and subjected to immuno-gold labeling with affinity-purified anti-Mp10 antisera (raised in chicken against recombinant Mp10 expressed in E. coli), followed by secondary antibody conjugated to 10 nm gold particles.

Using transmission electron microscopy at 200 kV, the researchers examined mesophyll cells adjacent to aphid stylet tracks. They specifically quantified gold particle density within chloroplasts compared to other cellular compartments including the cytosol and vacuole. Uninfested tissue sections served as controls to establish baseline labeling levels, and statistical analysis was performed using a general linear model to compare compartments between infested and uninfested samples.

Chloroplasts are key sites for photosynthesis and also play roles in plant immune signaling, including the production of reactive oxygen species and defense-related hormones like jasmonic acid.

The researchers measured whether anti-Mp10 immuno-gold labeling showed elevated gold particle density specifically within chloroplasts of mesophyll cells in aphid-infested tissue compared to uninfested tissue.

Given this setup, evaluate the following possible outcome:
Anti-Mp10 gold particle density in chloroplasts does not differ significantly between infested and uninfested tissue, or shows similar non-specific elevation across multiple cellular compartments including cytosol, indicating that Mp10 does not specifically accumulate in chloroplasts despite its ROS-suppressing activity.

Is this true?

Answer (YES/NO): NO